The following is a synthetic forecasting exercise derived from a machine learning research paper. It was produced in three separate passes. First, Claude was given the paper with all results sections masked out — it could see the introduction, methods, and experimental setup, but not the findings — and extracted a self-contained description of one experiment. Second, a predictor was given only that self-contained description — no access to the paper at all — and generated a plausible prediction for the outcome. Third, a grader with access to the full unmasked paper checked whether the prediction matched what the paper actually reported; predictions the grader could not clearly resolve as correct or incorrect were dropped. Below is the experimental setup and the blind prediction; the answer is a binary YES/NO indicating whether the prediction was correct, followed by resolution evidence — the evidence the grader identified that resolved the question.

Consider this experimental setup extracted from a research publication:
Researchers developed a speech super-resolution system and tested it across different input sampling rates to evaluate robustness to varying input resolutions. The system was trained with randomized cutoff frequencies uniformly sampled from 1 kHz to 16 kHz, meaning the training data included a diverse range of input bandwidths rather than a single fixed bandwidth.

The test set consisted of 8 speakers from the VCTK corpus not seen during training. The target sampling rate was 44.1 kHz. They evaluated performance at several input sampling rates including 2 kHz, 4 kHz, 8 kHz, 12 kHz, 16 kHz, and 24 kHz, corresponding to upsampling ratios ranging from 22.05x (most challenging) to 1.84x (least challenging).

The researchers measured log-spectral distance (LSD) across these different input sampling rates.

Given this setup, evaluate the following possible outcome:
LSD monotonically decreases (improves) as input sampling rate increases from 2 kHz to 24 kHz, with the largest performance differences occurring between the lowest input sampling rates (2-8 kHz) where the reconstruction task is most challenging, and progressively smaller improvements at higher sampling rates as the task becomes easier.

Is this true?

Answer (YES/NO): NO